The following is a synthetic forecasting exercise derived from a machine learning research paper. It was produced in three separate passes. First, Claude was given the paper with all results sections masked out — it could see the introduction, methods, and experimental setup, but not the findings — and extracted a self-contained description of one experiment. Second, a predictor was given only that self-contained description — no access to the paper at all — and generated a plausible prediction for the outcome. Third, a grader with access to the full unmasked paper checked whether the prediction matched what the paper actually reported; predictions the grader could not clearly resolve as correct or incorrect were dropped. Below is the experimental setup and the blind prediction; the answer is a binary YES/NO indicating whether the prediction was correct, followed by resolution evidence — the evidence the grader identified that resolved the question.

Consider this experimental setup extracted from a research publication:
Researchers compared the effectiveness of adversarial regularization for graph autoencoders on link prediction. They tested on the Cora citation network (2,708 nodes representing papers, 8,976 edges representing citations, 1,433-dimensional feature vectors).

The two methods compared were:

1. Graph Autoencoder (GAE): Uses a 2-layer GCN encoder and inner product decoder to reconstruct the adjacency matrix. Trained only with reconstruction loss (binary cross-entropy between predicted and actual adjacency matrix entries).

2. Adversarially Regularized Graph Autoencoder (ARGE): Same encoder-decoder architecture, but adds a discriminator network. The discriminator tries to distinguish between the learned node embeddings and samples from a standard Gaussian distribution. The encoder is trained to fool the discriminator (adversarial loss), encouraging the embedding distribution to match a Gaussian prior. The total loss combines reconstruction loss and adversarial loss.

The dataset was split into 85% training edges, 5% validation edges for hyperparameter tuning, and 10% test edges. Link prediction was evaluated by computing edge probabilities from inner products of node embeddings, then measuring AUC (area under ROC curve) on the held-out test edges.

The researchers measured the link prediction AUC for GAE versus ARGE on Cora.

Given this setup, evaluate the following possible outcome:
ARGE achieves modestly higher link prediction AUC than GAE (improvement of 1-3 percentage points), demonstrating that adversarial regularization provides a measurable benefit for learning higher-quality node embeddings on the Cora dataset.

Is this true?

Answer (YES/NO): YES